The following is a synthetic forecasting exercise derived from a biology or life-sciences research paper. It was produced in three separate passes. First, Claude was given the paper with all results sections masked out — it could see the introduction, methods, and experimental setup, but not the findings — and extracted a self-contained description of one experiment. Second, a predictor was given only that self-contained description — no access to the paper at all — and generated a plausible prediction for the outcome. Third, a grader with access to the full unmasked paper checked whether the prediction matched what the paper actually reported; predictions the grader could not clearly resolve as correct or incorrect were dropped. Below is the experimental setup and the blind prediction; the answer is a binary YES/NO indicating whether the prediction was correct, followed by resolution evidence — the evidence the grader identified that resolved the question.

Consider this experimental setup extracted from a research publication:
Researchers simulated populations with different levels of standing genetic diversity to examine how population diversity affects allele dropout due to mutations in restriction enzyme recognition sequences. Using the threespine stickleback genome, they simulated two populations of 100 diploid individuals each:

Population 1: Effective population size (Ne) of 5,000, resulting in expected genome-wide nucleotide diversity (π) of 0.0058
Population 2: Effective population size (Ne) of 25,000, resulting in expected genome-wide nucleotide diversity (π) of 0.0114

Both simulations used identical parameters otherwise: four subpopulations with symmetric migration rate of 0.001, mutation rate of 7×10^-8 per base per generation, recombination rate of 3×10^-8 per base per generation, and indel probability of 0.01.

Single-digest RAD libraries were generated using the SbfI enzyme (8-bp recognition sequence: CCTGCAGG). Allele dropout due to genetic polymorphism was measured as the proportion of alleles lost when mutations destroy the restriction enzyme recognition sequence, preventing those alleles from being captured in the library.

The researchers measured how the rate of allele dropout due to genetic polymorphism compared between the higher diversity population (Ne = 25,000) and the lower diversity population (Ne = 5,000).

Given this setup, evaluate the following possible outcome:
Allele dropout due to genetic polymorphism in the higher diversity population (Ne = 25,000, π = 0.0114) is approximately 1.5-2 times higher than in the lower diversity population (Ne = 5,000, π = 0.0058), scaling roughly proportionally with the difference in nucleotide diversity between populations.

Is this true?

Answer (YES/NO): NO